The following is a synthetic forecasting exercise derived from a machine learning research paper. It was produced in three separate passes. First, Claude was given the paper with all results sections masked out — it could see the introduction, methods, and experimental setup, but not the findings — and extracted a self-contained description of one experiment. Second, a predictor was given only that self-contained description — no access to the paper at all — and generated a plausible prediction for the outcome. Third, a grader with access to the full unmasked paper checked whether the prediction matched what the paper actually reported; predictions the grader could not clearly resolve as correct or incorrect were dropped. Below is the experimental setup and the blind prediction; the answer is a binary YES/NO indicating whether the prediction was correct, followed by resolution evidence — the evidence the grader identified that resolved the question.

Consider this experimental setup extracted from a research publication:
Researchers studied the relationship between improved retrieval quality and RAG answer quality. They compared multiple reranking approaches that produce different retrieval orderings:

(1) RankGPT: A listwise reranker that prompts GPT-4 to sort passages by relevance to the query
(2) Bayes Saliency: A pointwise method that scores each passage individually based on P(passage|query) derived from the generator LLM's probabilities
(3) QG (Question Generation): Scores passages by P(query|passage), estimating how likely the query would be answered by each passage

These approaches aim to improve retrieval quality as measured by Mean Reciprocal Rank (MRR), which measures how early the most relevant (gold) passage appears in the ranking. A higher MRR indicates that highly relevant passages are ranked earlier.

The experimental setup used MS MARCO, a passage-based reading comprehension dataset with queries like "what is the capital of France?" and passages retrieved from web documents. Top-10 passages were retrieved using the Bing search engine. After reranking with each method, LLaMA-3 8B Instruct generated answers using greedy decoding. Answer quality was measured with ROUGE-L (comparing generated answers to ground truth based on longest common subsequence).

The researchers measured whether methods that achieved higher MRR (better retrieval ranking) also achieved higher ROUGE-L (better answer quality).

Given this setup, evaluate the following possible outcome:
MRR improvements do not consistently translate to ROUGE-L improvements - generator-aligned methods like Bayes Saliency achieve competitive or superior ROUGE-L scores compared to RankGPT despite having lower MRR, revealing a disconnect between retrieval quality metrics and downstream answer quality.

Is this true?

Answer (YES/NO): NO